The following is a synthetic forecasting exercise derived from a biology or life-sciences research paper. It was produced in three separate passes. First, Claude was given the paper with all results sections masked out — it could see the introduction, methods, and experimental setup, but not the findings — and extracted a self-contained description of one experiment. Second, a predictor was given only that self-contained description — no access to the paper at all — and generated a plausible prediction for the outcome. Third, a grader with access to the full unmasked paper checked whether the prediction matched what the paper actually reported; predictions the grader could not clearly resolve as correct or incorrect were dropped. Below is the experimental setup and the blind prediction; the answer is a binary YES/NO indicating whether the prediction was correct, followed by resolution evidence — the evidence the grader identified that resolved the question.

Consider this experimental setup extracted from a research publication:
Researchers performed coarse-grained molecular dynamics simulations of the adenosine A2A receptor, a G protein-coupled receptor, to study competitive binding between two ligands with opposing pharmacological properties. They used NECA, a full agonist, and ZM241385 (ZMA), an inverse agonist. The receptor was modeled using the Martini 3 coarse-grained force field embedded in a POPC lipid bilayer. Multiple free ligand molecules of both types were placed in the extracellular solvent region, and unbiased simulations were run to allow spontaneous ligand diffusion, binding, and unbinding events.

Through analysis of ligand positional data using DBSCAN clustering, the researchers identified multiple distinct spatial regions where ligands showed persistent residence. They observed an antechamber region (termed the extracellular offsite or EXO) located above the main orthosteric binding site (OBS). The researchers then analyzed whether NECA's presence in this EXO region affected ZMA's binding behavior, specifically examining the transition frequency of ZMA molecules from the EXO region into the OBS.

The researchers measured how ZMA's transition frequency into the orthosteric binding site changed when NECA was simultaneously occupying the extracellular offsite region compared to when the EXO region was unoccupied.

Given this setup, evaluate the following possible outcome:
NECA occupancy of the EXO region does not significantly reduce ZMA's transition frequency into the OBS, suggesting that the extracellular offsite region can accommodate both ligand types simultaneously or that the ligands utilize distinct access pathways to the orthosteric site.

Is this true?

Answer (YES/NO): NO